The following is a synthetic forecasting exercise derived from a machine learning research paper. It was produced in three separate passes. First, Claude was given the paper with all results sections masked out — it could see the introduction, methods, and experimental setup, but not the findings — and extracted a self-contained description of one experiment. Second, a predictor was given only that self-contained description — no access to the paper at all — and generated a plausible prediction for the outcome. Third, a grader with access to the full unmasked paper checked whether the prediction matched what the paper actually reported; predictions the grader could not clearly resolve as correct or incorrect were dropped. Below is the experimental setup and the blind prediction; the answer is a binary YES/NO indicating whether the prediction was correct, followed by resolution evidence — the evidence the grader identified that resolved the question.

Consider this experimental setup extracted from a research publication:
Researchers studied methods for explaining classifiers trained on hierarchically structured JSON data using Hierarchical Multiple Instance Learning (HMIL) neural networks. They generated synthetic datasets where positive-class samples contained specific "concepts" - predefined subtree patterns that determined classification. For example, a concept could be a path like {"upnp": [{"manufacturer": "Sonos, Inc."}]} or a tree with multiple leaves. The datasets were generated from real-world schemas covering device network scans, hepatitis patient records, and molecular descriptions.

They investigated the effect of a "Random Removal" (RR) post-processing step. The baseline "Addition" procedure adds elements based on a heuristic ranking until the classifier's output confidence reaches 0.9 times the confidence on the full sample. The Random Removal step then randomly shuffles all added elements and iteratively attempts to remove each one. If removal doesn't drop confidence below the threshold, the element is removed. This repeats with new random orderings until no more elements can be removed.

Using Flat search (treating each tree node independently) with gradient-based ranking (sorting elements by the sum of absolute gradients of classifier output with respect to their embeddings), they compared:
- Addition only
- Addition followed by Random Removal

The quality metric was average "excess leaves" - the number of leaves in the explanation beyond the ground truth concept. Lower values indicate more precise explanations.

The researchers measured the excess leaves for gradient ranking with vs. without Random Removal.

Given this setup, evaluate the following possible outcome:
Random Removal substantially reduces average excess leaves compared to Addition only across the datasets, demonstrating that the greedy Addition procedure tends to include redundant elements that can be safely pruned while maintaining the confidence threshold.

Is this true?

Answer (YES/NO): YES